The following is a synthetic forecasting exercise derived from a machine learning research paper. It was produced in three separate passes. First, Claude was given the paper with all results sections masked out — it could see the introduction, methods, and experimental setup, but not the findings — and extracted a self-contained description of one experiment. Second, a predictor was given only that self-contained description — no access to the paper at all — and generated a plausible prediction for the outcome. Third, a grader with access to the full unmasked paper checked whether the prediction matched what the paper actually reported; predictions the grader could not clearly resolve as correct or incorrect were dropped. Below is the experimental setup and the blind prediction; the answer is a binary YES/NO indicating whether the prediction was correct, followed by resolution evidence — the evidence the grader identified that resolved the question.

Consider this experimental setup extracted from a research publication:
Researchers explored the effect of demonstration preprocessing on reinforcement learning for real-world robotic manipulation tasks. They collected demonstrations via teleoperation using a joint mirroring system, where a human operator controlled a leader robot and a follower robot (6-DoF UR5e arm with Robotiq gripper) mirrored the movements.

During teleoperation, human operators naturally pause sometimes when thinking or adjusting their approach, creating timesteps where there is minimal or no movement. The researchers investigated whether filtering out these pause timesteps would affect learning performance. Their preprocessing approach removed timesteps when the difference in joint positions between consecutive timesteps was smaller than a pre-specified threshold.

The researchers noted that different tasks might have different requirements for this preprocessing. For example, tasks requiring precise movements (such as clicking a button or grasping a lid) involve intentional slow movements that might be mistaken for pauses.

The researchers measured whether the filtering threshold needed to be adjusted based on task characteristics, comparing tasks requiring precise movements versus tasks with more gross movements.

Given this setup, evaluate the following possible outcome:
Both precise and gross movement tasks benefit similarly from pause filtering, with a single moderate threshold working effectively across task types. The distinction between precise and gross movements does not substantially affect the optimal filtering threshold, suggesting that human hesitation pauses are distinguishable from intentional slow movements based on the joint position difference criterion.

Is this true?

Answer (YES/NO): NO